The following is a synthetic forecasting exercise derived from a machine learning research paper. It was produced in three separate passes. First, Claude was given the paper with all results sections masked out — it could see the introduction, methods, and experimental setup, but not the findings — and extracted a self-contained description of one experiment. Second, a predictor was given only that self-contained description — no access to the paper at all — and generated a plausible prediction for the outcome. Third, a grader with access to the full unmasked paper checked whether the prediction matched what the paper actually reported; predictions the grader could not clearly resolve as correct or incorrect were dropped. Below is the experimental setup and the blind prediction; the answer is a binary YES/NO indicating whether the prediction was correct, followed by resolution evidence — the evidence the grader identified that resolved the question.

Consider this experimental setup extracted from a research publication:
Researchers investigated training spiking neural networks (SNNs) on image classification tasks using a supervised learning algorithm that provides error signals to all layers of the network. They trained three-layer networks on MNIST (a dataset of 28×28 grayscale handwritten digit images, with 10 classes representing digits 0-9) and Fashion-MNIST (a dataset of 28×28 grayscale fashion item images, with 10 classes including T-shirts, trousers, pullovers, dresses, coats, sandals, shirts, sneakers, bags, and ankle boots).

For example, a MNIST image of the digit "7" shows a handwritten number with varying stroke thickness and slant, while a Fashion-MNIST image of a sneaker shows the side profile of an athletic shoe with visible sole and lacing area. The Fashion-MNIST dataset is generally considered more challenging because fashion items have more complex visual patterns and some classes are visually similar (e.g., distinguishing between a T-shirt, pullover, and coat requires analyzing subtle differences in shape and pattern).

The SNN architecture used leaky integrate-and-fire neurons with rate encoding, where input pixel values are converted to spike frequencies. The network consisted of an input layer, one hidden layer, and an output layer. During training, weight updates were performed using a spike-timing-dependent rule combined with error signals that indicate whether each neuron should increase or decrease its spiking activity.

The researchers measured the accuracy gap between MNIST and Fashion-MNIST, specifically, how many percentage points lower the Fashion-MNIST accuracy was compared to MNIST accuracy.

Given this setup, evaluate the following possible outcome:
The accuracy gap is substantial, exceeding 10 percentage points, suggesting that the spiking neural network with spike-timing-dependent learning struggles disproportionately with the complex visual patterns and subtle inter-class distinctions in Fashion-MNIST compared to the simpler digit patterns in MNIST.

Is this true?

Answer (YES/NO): YES